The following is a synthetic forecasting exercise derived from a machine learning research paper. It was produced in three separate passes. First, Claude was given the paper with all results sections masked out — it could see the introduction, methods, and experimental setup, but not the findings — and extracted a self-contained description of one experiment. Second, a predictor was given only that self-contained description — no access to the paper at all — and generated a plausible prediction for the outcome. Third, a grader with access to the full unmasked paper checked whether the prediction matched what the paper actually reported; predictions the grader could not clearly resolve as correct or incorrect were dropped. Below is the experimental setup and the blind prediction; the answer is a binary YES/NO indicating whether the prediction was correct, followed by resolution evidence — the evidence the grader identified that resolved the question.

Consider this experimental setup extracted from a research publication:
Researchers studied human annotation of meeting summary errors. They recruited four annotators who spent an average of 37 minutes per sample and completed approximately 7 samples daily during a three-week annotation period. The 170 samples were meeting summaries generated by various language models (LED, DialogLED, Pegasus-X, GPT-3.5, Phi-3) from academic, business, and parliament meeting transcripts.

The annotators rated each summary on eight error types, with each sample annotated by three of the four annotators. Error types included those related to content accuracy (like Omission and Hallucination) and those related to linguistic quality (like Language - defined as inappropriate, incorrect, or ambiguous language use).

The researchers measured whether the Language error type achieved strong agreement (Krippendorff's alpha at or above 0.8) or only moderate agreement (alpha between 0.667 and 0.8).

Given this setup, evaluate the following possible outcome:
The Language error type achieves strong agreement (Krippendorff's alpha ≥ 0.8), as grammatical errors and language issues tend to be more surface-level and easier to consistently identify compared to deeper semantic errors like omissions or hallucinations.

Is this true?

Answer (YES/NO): NO